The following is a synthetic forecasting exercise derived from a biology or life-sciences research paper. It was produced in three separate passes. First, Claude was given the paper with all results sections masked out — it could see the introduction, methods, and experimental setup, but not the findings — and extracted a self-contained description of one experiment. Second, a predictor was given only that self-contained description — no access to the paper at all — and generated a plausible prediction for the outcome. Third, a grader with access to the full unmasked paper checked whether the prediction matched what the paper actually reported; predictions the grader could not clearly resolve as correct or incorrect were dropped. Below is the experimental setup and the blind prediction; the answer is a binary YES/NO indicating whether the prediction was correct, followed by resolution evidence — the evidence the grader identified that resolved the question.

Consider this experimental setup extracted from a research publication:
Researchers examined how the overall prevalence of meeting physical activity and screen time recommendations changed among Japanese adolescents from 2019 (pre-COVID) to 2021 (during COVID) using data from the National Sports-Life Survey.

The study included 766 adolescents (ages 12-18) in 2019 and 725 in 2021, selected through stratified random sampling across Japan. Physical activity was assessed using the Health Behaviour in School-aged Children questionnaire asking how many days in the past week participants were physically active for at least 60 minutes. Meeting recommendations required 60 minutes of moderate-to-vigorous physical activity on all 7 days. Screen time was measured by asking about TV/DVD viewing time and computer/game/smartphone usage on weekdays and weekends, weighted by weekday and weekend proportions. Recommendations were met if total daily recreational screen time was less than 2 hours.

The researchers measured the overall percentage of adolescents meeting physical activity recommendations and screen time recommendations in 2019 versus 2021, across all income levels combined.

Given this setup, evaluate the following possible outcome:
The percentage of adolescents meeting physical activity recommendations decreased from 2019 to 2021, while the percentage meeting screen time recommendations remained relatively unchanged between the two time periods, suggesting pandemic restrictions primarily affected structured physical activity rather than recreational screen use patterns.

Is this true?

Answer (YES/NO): NO